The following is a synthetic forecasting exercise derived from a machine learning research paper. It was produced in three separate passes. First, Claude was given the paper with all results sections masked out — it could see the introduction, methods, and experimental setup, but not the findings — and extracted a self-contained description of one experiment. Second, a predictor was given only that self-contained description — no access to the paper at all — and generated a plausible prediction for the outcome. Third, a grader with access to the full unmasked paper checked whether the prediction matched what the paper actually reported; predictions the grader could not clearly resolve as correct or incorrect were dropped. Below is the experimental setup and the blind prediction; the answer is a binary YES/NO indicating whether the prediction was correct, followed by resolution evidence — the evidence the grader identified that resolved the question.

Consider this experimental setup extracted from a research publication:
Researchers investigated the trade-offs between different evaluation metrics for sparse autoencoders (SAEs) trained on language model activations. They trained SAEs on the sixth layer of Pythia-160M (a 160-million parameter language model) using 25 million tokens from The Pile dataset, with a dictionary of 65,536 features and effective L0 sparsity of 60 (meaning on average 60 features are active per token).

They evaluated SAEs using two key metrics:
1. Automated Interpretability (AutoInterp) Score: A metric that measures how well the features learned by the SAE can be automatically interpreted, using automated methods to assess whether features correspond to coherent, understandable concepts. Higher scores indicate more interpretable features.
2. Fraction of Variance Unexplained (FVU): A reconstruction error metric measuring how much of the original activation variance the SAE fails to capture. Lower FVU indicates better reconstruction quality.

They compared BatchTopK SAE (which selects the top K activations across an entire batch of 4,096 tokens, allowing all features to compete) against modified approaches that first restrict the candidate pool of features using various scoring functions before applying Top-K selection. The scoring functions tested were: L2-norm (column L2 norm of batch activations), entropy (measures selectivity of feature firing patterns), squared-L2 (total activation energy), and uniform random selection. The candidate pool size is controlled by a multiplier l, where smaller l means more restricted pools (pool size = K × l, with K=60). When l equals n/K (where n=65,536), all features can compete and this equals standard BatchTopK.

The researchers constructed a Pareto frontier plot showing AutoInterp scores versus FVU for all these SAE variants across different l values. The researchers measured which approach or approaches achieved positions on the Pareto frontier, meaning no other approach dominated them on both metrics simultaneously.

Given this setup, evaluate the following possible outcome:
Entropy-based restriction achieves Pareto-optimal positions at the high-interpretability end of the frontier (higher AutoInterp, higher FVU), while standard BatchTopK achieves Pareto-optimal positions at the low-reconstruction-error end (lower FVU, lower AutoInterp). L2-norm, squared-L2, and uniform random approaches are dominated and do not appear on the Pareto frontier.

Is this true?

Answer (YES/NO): NO